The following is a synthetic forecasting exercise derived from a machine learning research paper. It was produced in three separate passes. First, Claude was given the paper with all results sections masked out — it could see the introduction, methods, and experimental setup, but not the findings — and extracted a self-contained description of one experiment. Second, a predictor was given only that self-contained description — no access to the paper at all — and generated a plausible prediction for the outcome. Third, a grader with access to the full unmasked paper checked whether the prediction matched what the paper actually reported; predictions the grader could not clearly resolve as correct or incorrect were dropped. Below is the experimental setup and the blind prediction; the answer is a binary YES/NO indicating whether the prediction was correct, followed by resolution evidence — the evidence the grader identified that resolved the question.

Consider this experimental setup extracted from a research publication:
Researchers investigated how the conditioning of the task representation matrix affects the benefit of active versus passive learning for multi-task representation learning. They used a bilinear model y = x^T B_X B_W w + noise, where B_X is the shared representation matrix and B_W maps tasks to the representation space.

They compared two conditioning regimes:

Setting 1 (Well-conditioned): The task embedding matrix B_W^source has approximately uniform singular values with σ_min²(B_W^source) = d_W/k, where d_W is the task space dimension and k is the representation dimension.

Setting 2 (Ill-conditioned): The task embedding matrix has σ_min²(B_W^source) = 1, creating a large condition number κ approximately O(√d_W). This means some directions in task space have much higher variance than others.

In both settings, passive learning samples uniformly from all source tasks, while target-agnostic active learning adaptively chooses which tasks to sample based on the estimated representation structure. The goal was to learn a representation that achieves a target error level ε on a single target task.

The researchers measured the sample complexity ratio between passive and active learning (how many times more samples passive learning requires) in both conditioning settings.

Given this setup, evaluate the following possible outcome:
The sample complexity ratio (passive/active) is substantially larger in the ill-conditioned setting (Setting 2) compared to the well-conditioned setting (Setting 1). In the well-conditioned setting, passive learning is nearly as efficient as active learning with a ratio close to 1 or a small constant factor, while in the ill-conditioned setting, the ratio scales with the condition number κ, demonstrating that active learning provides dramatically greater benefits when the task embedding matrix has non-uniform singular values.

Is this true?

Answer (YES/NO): NO